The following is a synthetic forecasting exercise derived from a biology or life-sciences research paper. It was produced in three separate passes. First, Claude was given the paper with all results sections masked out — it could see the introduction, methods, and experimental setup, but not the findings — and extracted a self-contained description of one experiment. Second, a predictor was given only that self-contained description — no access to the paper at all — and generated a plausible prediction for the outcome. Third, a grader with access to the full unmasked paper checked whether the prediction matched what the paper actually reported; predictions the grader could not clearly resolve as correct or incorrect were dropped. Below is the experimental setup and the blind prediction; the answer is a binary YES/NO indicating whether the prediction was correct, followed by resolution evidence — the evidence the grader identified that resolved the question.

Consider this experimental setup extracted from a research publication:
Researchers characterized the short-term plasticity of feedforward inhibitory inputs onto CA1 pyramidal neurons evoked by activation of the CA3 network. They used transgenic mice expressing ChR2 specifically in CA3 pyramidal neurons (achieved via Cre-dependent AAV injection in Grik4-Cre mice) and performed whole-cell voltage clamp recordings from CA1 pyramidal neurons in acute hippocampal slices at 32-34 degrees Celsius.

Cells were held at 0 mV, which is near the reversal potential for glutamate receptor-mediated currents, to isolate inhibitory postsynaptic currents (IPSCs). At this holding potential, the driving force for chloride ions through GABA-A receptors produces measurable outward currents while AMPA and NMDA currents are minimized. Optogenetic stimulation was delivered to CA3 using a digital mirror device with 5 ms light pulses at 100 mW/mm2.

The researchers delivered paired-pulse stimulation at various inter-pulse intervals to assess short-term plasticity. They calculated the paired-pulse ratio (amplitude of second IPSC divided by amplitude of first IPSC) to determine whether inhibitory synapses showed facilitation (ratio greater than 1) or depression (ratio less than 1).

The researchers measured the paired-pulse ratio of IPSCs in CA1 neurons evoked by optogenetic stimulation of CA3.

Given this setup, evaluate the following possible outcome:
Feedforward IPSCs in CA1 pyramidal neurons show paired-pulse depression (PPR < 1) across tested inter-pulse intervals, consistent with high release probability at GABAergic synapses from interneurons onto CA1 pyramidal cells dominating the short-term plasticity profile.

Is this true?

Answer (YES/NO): YES